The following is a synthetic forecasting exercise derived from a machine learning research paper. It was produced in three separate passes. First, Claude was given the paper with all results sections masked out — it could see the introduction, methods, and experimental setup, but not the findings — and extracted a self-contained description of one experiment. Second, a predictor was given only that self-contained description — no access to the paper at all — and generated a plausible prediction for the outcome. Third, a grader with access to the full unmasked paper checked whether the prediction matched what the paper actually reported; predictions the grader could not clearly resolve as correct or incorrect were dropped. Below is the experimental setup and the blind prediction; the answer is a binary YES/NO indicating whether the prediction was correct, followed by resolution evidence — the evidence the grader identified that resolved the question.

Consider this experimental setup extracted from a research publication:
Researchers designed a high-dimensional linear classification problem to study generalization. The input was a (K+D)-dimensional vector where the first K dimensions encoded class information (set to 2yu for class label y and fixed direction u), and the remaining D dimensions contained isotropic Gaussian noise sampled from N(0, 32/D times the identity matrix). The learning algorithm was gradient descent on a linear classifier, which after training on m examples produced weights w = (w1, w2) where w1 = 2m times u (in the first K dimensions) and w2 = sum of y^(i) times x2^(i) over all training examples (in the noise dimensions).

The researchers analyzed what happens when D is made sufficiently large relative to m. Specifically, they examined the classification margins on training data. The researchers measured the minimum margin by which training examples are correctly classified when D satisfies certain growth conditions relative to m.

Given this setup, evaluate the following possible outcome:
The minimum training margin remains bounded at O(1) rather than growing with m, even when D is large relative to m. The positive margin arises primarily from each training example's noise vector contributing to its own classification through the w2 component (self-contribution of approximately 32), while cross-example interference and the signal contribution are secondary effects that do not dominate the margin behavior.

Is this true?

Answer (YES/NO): YES